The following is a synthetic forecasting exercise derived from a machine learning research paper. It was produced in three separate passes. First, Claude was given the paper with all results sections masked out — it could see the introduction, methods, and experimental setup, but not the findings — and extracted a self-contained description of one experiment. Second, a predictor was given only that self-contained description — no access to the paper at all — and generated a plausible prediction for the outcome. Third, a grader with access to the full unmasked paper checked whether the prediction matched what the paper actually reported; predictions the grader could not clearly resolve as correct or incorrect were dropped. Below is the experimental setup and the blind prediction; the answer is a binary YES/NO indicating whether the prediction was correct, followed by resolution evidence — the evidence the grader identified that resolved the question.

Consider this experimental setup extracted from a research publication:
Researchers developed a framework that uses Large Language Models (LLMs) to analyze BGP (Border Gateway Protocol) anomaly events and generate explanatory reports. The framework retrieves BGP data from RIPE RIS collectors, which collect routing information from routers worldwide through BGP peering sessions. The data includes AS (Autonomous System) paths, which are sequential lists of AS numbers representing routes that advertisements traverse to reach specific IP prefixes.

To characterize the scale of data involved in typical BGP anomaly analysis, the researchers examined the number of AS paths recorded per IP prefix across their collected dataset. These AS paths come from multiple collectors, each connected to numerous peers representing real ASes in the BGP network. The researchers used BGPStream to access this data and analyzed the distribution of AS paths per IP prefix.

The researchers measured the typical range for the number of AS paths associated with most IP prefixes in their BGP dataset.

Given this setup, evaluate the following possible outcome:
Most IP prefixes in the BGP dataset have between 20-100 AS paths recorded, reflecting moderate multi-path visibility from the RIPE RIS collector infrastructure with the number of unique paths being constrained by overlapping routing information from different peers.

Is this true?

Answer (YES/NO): NO